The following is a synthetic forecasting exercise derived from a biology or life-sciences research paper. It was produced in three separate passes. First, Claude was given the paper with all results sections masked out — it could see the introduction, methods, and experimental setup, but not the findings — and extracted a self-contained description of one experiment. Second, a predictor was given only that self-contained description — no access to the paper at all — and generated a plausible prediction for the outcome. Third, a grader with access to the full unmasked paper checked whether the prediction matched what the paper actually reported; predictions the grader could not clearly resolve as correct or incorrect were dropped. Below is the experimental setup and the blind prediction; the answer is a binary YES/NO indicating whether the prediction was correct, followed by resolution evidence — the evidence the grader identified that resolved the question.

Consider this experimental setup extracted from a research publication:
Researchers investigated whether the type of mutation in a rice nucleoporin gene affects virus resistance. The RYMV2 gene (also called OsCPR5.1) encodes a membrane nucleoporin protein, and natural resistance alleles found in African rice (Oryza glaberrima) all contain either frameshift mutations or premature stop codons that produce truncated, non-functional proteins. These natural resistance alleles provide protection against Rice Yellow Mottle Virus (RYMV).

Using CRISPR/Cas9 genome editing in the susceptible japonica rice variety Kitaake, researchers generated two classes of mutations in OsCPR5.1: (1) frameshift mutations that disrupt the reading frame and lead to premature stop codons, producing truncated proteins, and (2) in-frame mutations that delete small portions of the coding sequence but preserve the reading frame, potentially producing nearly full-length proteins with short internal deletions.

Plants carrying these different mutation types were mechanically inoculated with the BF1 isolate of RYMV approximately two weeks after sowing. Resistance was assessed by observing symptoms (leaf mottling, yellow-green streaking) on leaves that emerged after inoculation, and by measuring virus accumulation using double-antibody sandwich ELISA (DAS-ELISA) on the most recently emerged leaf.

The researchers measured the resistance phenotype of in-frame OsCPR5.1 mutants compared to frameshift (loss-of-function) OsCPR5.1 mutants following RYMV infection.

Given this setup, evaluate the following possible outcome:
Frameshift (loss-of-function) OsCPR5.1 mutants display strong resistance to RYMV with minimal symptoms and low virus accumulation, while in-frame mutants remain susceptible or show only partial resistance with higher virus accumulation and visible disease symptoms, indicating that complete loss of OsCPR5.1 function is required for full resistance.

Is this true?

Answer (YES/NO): YES